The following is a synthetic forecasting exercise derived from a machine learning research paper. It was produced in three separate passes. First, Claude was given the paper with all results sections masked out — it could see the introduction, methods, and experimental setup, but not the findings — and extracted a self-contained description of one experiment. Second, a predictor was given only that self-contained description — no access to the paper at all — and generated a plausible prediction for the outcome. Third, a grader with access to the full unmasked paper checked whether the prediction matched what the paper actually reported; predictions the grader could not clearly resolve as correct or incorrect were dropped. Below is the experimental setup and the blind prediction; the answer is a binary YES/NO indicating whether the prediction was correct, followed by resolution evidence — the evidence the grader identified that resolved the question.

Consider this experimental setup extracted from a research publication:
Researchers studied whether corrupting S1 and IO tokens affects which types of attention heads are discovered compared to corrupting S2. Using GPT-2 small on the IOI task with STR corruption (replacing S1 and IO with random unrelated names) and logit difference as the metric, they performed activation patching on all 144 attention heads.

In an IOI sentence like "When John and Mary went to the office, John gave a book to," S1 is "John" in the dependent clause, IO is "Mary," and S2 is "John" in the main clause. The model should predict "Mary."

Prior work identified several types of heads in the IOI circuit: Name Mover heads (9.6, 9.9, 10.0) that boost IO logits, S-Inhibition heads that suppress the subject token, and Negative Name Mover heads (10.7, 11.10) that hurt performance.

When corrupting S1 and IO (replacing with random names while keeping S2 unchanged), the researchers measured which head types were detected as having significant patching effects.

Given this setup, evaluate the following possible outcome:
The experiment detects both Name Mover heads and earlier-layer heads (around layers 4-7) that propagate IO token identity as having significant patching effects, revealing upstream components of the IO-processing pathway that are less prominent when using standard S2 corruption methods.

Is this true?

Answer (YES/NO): NO